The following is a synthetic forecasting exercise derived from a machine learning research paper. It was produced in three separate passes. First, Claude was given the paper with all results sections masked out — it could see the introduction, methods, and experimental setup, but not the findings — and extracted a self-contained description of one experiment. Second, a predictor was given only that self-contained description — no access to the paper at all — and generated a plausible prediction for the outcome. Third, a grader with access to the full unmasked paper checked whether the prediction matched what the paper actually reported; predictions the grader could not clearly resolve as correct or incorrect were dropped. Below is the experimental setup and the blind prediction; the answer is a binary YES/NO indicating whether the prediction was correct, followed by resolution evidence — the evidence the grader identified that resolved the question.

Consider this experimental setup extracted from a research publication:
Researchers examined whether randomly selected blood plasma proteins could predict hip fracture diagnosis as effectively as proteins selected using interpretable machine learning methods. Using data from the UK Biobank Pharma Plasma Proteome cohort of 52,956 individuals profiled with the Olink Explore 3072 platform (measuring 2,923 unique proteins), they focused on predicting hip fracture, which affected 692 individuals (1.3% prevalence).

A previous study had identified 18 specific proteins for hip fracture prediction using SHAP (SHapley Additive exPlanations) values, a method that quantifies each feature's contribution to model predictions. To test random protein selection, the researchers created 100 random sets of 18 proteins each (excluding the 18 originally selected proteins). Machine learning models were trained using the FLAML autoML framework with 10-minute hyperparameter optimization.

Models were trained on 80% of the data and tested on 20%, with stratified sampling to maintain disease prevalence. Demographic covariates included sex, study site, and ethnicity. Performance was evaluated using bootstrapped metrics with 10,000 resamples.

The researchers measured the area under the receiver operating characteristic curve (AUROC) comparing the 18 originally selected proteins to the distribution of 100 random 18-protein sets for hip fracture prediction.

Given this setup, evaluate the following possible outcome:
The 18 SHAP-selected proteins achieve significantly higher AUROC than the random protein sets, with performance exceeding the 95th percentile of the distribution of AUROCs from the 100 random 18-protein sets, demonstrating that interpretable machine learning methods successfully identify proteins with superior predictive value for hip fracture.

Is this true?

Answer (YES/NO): NO